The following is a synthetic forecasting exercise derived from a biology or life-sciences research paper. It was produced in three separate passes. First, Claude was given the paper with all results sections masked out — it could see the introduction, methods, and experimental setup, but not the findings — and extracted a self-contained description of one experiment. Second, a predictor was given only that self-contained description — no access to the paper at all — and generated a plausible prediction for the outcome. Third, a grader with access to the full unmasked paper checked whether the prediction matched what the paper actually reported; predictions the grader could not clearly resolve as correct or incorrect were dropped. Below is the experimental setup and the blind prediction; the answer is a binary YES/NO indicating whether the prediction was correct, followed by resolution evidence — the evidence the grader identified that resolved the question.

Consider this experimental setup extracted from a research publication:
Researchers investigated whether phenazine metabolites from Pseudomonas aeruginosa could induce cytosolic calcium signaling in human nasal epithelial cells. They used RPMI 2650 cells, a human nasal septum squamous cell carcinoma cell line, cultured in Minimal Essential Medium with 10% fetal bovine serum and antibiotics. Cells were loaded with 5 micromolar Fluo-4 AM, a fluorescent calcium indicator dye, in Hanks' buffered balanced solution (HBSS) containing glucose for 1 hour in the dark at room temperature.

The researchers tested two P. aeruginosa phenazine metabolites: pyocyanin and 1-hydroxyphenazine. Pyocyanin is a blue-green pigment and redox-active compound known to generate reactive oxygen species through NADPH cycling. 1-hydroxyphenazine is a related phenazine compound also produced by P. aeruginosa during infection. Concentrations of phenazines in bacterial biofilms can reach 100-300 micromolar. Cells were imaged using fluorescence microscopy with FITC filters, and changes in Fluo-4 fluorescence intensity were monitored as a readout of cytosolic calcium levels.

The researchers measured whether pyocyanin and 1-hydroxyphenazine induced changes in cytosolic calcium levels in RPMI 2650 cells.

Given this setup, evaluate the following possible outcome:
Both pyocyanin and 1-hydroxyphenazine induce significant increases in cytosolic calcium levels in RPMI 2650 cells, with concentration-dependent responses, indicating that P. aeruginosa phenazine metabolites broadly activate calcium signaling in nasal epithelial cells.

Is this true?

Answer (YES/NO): NO